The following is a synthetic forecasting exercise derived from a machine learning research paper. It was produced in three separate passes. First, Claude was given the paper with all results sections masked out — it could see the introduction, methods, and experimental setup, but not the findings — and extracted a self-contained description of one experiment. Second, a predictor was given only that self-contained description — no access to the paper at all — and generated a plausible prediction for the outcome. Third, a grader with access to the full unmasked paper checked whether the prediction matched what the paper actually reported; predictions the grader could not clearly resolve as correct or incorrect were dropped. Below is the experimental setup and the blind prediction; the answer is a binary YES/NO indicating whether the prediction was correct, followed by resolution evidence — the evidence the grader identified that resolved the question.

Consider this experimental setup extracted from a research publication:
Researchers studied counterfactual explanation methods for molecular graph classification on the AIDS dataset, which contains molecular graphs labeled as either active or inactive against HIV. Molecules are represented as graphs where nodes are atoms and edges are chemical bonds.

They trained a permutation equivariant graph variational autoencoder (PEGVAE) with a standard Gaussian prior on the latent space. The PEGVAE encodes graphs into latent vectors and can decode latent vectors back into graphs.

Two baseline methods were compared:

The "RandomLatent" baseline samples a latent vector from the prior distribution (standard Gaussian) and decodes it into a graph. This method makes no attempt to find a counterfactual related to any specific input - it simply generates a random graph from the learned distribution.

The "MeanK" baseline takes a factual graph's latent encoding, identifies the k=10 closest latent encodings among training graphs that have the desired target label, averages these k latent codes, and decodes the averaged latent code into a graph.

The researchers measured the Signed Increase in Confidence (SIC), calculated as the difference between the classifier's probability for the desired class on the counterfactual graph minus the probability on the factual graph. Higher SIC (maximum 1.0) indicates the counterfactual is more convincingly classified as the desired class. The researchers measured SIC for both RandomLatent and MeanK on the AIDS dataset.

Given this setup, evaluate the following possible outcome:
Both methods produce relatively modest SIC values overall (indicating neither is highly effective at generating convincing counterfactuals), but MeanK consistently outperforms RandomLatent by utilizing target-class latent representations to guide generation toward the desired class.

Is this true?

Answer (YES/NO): NO